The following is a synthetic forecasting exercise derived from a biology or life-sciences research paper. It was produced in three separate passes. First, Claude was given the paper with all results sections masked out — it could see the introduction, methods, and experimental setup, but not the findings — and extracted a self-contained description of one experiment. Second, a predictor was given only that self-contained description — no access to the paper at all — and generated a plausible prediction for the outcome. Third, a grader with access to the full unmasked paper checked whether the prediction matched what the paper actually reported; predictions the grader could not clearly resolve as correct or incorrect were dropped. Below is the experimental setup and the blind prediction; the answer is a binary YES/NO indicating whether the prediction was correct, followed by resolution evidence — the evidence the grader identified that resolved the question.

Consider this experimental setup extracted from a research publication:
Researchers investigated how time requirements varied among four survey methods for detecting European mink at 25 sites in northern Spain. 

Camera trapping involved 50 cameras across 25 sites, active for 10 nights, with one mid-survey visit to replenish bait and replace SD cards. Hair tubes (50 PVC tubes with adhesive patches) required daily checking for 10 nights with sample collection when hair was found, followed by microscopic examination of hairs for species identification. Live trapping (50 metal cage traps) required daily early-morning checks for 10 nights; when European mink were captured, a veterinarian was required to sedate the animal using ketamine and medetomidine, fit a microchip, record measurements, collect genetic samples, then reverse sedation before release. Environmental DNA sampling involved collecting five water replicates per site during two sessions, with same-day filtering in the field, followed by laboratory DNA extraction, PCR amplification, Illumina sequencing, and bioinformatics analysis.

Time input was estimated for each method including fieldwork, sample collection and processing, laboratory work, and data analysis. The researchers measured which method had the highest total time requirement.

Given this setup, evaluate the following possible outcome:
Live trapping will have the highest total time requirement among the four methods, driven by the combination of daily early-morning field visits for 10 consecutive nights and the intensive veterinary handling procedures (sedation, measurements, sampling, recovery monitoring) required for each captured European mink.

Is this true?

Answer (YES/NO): NO